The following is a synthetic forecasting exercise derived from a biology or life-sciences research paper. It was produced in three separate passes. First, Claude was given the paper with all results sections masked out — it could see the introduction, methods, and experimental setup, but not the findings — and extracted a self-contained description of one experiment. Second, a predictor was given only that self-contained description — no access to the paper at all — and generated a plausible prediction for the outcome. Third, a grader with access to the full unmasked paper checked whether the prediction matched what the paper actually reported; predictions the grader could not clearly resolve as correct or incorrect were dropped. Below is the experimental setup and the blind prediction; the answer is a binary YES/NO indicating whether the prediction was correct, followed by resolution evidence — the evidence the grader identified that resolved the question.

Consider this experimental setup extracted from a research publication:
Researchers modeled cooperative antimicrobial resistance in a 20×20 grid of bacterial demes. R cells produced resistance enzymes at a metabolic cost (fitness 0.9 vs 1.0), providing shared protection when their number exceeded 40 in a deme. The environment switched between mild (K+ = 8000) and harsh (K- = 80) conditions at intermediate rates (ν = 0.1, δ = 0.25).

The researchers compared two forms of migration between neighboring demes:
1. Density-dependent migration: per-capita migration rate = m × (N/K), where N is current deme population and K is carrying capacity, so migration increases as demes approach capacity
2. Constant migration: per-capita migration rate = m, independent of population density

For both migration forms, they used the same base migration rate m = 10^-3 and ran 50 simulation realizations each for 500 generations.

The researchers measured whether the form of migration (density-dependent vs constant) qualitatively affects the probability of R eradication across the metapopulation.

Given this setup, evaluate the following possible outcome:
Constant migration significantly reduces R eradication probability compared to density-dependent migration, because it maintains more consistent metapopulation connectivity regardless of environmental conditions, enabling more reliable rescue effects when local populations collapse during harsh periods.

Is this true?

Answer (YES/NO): NO